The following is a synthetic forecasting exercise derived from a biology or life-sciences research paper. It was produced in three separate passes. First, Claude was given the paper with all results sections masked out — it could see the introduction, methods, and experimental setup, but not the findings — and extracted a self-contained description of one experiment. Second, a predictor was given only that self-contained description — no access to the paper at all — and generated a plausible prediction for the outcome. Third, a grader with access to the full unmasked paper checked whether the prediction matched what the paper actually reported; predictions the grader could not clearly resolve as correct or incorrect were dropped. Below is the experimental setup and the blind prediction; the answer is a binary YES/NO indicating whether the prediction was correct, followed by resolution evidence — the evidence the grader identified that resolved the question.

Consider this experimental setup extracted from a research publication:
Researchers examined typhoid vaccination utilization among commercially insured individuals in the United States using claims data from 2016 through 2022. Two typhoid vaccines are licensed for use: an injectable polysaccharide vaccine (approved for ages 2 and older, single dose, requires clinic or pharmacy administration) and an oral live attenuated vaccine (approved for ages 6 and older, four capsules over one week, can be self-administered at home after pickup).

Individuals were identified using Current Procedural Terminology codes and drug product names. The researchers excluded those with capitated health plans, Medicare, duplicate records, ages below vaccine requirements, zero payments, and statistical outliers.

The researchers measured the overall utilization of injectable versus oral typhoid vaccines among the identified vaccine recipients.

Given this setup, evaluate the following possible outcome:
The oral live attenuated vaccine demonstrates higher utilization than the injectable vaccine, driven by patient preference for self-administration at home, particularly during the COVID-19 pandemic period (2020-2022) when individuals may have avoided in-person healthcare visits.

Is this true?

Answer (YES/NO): NO